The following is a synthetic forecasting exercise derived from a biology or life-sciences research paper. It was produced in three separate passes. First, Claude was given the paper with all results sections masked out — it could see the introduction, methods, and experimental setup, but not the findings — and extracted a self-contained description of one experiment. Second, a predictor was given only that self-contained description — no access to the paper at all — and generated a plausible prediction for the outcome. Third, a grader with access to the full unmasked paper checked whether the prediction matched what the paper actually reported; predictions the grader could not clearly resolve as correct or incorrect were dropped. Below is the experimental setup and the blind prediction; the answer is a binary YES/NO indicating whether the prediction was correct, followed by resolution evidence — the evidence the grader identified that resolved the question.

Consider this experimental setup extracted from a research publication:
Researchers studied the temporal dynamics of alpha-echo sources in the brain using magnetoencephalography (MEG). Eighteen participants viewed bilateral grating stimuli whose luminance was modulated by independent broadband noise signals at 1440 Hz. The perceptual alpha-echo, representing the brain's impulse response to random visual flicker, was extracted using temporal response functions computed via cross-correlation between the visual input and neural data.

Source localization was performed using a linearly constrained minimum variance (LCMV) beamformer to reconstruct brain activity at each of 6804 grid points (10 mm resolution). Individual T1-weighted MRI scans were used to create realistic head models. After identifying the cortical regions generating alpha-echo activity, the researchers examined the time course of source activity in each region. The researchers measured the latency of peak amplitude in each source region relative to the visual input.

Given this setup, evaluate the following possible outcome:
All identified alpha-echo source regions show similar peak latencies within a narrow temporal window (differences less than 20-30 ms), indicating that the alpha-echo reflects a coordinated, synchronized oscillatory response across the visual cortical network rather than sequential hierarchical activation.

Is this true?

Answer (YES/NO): NO